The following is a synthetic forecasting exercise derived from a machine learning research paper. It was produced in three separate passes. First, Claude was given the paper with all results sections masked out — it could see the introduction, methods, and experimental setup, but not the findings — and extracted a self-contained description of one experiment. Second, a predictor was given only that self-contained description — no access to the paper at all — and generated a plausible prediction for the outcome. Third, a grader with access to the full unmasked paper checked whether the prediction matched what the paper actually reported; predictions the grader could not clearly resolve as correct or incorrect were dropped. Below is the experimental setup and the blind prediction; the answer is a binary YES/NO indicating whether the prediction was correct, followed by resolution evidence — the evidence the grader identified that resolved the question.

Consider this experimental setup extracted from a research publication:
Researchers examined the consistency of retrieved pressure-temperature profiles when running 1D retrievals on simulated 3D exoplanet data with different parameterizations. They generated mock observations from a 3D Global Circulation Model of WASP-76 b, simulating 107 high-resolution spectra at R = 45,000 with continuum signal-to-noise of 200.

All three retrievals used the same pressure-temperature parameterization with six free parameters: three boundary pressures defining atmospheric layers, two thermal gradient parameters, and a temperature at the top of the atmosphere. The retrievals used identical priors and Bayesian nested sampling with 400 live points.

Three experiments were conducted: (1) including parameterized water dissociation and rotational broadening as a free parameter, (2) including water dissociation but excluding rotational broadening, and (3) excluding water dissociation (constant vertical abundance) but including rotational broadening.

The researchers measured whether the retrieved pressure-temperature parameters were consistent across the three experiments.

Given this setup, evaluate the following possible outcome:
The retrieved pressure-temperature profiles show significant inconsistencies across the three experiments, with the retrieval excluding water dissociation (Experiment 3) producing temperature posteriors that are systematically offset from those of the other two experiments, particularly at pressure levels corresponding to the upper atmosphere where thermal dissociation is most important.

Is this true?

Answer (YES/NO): NO